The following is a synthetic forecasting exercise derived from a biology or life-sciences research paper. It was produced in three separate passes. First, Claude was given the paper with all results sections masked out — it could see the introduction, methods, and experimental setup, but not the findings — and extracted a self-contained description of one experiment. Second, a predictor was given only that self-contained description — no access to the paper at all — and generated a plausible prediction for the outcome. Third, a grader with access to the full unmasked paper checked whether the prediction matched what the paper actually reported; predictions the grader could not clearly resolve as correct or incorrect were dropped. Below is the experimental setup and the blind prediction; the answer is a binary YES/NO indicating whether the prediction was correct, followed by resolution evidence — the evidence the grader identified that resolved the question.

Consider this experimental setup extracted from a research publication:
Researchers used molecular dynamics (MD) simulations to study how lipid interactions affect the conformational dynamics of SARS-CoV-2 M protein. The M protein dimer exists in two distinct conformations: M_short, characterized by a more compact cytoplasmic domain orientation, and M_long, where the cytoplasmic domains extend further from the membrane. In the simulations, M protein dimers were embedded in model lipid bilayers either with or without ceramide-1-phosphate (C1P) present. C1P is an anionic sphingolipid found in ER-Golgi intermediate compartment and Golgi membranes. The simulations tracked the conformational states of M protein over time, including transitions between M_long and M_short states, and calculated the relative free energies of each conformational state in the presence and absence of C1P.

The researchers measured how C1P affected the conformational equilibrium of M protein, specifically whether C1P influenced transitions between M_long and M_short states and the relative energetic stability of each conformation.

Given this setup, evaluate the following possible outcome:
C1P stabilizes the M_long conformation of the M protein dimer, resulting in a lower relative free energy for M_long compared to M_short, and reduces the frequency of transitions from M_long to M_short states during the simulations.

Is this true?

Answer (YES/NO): NO